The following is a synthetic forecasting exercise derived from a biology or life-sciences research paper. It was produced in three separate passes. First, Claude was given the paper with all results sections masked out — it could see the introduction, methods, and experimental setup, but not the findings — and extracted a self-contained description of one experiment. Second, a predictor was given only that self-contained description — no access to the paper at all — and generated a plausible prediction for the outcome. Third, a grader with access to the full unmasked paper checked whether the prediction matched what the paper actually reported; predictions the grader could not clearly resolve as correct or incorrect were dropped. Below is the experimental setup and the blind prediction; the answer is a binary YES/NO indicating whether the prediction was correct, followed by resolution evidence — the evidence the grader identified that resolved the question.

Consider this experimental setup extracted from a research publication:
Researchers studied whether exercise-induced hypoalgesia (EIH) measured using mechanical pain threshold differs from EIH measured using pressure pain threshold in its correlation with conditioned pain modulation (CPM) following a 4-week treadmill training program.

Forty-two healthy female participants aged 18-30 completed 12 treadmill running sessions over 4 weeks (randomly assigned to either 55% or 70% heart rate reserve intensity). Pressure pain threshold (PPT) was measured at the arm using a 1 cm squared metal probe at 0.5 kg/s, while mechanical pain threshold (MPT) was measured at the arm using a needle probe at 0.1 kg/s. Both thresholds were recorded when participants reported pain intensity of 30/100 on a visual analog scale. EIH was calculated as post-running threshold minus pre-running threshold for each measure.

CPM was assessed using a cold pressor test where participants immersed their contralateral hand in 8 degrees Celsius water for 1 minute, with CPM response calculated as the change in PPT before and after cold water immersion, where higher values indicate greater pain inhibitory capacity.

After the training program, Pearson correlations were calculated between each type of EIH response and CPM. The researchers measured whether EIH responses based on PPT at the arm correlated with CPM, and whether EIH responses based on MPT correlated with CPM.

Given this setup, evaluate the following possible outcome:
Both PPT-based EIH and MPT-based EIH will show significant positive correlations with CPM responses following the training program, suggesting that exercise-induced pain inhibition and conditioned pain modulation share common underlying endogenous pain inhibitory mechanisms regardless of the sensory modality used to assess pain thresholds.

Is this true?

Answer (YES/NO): YES